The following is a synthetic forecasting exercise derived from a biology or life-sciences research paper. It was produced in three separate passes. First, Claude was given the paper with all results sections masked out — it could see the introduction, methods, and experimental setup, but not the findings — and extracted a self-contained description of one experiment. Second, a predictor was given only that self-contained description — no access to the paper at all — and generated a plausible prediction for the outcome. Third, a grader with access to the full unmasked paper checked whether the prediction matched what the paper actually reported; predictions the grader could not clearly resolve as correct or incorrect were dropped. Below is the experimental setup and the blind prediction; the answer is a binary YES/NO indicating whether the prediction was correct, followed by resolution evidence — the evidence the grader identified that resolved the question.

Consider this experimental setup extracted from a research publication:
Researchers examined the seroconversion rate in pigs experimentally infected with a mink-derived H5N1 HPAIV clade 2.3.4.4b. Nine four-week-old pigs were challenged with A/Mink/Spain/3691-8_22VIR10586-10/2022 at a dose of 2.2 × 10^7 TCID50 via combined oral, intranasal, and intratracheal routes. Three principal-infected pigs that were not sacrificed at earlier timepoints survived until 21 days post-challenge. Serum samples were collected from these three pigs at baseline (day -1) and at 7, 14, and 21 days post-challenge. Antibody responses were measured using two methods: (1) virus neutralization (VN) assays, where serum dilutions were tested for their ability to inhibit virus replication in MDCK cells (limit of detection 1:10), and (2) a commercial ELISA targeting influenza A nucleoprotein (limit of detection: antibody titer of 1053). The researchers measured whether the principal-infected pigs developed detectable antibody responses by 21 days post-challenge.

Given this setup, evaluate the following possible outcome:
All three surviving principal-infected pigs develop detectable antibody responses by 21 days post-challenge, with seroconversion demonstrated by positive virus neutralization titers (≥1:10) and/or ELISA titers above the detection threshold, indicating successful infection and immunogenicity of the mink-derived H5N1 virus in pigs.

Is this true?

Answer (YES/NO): YES